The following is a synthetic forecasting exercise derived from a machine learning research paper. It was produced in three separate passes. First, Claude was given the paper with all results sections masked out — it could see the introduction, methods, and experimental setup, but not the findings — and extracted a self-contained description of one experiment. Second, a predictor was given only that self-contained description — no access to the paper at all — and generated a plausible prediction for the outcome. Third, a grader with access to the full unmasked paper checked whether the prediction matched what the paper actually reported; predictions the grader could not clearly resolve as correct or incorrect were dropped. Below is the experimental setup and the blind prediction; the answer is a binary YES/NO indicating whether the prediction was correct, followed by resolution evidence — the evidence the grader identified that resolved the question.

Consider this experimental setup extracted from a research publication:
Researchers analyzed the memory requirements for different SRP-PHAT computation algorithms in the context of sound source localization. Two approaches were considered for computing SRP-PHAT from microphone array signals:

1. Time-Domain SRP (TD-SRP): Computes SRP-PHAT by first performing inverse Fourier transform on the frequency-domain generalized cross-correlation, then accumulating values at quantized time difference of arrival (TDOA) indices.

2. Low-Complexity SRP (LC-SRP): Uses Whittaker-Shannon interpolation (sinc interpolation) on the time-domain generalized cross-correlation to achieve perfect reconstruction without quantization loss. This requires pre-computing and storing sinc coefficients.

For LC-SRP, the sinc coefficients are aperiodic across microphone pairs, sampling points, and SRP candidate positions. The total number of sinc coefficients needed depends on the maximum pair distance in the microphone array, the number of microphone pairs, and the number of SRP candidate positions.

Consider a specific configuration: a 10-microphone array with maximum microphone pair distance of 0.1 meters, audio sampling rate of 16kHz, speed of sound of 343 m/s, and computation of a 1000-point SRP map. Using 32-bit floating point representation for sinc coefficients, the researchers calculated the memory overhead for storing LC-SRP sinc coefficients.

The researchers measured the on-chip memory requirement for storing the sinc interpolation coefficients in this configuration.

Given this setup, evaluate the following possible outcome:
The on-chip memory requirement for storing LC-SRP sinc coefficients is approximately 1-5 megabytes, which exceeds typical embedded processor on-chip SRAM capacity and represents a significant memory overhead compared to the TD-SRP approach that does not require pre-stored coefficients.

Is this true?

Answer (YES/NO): NO